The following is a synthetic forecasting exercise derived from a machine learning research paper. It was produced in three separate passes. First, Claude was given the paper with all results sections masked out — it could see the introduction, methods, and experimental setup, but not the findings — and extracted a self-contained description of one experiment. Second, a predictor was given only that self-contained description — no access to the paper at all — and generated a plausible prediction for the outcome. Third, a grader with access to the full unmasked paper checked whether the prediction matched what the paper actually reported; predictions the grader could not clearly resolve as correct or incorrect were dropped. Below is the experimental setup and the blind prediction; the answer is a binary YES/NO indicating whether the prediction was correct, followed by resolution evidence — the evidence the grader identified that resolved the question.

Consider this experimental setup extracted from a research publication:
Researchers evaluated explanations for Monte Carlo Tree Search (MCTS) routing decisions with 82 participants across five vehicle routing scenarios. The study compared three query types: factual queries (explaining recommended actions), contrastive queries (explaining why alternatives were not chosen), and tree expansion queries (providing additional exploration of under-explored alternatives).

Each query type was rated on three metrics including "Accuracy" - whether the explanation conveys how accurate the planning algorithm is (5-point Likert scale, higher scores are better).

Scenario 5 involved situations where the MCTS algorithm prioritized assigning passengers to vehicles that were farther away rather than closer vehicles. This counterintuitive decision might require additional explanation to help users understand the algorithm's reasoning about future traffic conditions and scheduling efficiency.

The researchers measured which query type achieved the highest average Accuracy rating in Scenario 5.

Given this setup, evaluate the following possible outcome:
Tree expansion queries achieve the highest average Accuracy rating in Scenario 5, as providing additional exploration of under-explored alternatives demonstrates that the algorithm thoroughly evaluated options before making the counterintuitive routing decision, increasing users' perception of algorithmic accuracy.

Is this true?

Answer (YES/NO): YES